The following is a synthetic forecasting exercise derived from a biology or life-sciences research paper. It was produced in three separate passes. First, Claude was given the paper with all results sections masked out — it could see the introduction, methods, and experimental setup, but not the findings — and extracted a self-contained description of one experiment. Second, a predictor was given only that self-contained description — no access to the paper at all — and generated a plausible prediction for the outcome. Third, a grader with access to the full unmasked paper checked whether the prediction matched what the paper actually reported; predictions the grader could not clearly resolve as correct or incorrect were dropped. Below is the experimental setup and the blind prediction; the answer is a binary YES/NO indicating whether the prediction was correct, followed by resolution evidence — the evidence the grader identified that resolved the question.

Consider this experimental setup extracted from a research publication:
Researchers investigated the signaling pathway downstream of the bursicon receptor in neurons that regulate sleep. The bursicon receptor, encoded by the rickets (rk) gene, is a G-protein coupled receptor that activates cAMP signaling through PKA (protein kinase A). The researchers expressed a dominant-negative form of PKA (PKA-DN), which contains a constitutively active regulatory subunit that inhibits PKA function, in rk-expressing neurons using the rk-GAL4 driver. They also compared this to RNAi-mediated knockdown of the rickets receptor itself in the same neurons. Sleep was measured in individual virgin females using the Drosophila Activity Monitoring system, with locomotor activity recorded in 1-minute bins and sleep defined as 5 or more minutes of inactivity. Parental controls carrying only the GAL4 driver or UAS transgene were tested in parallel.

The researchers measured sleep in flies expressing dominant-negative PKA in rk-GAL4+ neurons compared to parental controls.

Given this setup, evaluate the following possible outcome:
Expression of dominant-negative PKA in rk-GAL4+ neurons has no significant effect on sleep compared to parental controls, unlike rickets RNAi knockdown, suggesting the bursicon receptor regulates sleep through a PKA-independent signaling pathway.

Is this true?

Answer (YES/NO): NO